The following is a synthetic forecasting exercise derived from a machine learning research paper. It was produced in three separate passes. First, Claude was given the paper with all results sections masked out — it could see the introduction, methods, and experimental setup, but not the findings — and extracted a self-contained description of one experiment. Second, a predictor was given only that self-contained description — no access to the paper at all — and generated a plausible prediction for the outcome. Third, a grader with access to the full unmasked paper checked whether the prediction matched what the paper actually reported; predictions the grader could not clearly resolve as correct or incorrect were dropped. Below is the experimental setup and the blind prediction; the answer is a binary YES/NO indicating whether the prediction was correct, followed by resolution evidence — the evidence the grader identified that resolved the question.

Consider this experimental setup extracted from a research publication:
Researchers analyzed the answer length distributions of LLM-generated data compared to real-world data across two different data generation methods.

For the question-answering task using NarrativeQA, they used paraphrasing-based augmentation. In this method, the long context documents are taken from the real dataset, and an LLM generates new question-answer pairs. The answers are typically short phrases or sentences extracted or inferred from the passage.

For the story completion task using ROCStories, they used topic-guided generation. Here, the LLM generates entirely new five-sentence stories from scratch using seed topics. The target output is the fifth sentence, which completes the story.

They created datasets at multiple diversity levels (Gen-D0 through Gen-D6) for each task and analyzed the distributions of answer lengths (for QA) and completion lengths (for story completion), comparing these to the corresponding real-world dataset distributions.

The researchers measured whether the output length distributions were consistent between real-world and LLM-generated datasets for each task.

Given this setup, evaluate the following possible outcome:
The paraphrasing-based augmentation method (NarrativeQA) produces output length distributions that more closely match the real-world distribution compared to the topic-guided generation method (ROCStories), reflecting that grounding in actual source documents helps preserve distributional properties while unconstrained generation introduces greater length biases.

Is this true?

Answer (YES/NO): YES